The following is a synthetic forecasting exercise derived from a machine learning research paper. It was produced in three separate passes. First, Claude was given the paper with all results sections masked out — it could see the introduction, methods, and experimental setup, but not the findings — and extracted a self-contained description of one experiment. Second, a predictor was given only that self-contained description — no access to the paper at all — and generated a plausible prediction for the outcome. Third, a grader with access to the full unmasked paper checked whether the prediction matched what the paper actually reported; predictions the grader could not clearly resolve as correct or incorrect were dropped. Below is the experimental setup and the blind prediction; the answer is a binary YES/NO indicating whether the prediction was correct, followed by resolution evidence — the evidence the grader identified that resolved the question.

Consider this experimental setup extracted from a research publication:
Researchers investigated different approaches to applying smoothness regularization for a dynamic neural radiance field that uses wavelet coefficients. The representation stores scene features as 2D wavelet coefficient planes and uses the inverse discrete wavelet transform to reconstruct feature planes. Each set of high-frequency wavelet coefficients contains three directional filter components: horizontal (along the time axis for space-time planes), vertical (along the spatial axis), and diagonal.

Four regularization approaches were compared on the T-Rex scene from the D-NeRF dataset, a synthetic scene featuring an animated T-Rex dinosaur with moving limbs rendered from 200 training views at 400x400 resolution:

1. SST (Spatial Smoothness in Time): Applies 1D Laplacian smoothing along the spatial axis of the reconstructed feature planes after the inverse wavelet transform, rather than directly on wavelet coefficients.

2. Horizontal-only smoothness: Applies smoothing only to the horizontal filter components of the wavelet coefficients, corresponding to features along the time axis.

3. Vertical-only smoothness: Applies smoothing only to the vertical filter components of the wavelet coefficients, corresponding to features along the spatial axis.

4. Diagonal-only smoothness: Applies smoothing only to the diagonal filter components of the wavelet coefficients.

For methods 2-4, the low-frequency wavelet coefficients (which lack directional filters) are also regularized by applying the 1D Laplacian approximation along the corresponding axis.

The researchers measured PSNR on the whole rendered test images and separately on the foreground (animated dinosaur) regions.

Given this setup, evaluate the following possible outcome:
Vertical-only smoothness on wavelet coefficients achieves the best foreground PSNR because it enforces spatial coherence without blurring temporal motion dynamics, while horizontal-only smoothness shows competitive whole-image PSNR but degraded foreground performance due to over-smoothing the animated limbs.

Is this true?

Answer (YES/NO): NO